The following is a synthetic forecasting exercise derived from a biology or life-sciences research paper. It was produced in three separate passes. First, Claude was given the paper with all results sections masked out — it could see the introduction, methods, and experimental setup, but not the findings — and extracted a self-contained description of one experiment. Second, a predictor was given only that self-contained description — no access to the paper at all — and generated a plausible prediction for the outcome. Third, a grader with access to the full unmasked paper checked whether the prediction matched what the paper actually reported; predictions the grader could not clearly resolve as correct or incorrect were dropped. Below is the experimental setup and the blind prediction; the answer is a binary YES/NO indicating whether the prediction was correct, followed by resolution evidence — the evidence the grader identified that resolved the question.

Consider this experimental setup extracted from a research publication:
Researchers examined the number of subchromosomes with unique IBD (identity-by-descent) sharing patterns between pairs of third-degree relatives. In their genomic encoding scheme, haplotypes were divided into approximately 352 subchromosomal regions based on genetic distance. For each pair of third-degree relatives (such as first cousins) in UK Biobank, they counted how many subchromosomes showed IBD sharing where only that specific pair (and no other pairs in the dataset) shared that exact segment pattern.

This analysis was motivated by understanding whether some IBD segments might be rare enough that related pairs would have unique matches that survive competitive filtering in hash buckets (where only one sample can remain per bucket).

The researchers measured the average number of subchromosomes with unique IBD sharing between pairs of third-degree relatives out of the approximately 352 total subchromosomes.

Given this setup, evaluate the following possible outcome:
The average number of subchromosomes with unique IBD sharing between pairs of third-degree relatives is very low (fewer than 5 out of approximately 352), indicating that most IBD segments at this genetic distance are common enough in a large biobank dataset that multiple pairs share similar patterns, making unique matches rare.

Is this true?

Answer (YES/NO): NO